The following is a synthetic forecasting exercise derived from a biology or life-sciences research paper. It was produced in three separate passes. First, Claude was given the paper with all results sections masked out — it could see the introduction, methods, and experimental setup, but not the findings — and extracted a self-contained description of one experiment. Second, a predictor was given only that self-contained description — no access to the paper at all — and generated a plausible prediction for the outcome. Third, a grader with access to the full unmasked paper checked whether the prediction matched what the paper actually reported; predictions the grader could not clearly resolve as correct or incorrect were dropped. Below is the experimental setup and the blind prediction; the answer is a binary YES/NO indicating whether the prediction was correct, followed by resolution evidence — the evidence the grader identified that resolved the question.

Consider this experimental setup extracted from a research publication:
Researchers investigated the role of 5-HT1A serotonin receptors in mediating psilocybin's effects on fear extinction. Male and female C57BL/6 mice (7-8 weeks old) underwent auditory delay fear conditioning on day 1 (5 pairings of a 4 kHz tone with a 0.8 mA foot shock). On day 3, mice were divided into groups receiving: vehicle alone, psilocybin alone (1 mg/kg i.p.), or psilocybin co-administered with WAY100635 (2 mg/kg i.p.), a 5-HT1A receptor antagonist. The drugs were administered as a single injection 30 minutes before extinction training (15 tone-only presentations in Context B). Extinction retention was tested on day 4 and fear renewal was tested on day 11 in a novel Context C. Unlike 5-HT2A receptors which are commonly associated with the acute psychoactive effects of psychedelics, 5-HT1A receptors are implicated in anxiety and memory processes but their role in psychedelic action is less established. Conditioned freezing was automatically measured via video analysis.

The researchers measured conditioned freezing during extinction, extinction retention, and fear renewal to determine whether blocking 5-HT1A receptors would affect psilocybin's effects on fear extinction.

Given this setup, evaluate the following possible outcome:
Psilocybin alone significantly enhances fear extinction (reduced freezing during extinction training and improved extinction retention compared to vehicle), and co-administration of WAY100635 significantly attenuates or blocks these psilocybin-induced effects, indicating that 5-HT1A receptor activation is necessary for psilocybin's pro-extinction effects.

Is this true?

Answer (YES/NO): NO